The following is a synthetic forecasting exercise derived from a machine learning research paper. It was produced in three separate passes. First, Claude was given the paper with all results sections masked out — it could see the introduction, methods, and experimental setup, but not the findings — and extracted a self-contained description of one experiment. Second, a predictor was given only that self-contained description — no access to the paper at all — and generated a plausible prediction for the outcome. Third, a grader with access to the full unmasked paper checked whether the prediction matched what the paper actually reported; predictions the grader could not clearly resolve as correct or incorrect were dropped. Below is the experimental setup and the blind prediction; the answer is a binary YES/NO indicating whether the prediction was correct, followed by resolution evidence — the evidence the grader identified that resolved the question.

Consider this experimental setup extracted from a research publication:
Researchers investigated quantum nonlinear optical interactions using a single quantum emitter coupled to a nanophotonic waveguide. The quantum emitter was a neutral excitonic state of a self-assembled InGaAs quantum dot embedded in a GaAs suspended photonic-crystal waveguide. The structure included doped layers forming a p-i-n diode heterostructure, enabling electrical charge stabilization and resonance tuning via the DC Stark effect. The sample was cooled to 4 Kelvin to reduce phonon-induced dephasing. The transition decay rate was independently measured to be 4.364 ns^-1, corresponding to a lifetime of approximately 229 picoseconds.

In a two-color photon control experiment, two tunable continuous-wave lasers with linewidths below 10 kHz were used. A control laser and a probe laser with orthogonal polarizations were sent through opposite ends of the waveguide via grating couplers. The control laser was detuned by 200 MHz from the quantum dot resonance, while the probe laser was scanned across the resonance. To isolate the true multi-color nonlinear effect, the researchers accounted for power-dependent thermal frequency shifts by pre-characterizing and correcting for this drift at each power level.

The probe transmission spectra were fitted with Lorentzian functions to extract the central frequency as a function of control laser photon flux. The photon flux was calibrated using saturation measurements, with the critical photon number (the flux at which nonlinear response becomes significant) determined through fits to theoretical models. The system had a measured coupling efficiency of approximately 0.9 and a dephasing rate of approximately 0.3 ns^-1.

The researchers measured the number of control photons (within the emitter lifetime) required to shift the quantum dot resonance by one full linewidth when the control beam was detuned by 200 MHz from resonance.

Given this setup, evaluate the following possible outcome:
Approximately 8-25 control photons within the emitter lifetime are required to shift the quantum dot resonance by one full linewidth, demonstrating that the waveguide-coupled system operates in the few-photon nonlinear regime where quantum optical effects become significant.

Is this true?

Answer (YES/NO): NO